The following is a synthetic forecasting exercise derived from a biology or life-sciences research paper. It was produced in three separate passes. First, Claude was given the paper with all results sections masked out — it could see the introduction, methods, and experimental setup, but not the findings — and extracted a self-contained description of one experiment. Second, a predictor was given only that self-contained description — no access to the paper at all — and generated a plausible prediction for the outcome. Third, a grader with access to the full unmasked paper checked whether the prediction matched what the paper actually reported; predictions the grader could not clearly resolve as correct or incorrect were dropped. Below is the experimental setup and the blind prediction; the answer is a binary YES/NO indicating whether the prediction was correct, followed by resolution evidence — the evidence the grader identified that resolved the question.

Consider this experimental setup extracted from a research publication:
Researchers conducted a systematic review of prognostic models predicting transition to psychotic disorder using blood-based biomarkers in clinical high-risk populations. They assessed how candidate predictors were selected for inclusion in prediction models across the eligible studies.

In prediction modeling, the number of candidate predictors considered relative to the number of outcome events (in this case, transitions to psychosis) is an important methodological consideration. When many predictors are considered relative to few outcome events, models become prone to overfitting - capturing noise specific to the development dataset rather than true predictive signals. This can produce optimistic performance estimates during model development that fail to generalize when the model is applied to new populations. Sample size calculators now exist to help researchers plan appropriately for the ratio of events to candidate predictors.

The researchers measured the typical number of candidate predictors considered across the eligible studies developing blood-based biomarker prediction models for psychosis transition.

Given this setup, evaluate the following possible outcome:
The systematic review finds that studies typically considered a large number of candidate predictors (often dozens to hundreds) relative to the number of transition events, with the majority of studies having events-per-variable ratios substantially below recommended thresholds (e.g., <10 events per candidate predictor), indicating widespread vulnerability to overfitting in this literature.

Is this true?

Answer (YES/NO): YES